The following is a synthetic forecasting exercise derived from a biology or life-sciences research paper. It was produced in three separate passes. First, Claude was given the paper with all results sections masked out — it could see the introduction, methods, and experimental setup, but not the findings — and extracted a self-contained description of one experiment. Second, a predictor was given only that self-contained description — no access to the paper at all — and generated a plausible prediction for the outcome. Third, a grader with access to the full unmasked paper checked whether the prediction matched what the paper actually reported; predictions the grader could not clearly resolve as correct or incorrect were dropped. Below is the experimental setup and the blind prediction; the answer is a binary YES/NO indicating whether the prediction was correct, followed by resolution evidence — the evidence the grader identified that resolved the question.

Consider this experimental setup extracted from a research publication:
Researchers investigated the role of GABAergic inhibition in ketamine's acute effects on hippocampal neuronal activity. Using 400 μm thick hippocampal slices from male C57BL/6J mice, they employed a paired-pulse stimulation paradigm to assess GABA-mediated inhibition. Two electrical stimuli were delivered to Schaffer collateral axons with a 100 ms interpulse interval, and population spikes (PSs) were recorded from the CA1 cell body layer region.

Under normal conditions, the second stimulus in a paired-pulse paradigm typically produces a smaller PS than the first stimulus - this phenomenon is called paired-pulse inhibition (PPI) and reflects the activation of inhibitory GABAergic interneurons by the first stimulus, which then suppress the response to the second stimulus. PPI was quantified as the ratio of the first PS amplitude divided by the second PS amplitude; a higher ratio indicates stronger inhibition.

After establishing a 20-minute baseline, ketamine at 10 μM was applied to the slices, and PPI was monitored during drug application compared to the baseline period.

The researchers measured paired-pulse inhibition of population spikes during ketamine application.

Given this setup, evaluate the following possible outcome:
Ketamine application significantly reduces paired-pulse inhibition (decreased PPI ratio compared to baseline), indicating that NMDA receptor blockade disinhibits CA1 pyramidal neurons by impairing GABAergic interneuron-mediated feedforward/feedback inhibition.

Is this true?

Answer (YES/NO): NO